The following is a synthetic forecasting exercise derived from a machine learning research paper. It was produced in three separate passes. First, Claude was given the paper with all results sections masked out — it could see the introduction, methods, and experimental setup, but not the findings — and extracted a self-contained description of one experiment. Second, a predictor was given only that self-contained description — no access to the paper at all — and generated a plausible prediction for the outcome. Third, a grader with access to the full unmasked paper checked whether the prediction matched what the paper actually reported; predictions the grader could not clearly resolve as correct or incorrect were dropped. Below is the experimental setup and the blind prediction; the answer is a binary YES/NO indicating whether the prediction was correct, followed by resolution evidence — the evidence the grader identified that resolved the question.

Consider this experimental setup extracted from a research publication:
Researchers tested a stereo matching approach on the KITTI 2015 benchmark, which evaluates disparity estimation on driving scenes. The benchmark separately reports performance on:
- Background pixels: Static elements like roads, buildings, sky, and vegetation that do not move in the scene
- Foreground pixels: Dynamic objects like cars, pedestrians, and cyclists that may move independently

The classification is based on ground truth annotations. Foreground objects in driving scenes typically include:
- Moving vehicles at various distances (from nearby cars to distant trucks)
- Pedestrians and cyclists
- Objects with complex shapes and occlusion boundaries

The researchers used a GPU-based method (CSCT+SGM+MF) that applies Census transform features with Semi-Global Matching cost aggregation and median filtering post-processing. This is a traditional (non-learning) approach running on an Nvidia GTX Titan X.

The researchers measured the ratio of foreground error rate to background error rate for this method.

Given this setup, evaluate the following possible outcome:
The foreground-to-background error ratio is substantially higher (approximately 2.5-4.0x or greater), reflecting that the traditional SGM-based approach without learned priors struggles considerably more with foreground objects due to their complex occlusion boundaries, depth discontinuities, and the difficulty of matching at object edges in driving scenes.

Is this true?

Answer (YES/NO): NO